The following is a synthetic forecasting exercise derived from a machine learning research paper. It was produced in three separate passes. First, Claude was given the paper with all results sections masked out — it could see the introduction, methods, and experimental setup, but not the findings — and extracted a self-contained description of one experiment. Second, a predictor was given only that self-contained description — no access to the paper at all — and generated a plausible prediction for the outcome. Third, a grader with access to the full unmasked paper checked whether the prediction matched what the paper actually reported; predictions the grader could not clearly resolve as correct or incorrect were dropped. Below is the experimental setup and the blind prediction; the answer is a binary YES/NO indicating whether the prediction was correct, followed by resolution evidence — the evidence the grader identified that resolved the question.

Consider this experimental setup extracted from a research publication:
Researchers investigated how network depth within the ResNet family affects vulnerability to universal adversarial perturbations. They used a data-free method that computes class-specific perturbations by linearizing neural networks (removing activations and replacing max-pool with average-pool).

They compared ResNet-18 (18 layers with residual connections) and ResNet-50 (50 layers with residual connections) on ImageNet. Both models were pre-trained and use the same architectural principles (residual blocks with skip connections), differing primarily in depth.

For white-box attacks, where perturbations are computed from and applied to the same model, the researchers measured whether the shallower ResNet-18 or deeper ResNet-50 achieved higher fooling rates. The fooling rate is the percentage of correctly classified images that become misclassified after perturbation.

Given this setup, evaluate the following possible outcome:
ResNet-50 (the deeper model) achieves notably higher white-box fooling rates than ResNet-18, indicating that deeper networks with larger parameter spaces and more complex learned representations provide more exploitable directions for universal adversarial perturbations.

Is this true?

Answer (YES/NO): NO